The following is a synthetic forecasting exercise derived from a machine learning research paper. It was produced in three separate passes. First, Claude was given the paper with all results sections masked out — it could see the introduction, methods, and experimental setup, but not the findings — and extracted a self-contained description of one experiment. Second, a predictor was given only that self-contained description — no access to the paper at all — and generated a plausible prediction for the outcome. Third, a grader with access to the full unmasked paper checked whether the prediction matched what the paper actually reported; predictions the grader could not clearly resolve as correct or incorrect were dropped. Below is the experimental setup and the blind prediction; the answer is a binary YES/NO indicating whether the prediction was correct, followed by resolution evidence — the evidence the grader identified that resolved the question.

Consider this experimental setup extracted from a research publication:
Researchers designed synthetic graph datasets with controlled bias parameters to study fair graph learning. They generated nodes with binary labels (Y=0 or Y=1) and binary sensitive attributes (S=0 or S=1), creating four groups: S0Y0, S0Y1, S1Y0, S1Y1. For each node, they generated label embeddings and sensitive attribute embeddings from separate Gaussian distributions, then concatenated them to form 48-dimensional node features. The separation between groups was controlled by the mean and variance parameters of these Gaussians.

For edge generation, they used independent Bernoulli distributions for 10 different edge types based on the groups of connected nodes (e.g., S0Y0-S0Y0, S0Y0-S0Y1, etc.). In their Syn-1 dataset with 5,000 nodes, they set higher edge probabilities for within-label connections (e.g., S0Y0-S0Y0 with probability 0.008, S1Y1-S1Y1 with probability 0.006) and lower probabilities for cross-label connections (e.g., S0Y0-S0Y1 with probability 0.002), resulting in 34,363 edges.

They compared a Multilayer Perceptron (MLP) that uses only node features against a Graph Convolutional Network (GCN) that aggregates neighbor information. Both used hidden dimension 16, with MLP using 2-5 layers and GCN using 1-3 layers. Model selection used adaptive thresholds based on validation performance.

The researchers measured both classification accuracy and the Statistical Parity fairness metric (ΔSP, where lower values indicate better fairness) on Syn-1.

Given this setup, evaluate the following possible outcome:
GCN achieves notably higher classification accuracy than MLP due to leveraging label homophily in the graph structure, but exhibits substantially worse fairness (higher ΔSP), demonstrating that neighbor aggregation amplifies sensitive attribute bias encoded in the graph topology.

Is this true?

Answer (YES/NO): YES